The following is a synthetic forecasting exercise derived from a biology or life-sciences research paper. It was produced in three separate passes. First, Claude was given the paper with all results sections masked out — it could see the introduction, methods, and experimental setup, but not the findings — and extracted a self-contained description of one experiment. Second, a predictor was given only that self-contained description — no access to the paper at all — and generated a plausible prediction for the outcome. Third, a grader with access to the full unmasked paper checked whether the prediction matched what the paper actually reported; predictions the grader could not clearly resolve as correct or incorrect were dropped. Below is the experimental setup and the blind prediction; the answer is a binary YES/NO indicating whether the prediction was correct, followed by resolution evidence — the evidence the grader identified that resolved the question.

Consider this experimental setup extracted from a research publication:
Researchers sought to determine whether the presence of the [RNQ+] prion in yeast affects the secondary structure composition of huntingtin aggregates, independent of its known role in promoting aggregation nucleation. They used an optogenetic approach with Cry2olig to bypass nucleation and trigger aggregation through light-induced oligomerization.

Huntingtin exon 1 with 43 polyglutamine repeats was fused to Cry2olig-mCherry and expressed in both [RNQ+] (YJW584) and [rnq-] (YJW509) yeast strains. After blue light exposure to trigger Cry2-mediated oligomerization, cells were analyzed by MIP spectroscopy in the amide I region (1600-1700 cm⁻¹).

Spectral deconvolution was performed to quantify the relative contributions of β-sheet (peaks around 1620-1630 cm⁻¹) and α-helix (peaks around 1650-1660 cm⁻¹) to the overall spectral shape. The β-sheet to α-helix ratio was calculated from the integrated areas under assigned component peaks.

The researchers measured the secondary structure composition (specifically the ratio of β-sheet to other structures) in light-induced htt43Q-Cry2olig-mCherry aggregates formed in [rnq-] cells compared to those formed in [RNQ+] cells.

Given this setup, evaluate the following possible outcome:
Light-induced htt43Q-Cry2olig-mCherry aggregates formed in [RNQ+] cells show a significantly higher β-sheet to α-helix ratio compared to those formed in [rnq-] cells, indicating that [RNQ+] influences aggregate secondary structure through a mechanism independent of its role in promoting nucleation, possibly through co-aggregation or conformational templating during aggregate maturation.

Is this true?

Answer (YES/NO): NO